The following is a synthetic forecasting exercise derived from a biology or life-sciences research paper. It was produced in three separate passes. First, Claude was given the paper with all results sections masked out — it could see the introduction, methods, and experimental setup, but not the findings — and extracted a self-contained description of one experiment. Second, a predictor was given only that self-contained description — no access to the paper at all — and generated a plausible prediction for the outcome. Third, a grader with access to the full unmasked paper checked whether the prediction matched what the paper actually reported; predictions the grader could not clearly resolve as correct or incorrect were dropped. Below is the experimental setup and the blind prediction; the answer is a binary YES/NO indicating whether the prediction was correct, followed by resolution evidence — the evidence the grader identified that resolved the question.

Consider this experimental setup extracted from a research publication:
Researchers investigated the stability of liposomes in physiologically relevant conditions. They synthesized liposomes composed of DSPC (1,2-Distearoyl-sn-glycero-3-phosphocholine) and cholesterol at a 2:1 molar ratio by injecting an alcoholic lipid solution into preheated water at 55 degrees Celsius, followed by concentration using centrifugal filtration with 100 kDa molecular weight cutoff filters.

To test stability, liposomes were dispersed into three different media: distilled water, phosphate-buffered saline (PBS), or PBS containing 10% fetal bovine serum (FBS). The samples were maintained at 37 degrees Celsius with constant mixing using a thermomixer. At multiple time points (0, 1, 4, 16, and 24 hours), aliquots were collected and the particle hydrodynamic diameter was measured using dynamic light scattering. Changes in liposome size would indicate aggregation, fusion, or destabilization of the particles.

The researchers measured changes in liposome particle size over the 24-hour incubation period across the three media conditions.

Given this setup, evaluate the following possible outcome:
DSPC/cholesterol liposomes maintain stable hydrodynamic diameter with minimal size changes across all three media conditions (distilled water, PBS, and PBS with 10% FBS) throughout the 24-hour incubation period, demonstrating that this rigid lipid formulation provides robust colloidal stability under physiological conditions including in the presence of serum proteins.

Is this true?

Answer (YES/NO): NO